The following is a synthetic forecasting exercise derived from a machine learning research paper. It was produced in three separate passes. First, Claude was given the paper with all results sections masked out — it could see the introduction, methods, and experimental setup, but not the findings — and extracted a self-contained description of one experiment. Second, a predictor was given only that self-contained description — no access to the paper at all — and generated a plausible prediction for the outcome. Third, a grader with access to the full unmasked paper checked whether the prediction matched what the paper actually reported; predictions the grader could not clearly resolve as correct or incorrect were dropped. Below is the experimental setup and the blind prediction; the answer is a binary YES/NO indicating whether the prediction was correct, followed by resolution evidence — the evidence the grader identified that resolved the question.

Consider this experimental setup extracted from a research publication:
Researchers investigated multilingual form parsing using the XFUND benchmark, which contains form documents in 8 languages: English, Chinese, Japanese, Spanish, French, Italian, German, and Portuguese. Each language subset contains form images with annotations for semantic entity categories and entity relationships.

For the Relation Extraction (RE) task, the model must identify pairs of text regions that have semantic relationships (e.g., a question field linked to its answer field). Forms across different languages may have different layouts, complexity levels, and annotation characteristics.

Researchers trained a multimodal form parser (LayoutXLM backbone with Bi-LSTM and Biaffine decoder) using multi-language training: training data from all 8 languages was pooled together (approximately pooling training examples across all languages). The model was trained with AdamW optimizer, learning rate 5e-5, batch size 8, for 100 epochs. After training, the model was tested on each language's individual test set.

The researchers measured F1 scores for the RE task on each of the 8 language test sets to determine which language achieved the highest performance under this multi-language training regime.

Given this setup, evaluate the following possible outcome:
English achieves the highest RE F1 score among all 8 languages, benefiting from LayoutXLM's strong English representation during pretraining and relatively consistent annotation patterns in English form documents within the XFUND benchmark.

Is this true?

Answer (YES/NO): NO